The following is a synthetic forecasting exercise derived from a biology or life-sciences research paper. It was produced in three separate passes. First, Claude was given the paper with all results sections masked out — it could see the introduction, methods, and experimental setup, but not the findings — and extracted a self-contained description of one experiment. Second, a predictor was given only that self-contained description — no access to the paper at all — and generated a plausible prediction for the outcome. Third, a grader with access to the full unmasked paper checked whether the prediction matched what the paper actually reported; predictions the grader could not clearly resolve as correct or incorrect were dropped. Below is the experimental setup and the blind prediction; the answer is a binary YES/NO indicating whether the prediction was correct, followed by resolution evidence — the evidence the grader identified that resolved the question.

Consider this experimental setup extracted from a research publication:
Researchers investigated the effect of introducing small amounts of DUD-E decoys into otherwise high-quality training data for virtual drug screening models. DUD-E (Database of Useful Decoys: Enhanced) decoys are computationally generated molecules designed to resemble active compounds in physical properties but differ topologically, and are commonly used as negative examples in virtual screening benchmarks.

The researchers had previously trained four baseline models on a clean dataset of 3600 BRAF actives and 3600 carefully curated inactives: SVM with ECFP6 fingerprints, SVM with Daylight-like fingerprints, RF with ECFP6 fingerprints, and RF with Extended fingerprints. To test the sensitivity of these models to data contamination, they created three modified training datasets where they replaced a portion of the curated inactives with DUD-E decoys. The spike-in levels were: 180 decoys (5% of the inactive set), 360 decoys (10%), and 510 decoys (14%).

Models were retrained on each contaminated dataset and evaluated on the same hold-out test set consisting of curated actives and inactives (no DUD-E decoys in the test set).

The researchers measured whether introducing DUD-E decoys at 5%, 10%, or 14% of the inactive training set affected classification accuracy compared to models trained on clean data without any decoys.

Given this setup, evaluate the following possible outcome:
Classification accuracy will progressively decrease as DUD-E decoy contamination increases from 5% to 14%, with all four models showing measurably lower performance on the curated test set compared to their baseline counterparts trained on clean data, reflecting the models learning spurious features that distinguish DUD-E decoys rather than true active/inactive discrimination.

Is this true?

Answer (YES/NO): NO